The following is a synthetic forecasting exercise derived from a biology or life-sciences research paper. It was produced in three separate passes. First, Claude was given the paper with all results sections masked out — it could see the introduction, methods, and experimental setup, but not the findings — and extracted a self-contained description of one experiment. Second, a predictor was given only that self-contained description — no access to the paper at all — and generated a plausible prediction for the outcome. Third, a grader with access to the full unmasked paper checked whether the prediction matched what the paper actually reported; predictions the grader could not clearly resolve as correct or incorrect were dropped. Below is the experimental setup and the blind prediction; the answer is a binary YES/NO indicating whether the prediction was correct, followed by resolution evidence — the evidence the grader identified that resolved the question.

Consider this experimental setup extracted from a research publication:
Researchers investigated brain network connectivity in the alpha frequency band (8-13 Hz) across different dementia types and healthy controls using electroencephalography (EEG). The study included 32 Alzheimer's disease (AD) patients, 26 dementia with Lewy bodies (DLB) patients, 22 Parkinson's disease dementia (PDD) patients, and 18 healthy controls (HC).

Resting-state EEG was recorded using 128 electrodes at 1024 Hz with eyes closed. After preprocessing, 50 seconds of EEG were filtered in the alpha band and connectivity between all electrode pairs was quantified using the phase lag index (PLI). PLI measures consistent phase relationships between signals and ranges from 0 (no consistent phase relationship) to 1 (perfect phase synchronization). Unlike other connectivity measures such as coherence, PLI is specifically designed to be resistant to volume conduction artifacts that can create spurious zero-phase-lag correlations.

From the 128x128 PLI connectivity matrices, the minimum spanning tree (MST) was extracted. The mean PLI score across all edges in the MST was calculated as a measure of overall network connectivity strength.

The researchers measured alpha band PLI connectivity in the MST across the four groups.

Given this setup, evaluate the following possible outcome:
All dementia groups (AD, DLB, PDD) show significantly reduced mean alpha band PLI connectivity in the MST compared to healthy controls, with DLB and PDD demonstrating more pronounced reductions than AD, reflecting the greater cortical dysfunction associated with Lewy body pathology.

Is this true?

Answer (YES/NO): NO